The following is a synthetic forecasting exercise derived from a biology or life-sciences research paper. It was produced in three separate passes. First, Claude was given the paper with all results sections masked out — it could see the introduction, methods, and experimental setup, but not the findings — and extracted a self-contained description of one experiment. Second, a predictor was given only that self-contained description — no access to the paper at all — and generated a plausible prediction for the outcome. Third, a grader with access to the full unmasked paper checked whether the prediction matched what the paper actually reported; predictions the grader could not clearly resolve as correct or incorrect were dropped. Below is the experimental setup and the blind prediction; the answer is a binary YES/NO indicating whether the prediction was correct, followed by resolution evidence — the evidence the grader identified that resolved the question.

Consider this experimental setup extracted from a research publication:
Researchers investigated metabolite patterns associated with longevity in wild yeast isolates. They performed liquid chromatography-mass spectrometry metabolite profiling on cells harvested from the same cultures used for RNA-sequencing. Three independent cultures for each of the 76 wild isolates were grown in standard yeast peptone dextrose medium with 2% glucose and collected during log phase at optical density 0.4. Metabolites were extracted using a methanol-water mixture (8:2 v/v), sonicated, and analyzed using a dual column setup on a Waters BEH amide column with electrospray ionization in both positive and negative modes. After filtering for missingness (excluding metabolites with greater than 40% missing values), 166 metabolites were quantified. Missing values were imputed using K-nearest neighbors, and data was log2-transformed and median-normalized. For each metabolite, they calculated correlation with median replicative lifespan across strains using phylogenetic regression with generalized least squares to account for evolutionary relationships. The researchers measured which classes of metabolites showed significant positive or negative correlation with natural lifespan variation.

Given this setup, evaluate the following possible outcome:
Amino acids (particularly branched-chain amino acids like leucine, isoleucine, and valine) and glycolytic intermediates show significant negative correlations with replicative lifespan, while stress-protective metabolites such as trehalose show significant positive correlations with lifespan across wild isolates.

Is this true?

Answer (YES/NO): NO